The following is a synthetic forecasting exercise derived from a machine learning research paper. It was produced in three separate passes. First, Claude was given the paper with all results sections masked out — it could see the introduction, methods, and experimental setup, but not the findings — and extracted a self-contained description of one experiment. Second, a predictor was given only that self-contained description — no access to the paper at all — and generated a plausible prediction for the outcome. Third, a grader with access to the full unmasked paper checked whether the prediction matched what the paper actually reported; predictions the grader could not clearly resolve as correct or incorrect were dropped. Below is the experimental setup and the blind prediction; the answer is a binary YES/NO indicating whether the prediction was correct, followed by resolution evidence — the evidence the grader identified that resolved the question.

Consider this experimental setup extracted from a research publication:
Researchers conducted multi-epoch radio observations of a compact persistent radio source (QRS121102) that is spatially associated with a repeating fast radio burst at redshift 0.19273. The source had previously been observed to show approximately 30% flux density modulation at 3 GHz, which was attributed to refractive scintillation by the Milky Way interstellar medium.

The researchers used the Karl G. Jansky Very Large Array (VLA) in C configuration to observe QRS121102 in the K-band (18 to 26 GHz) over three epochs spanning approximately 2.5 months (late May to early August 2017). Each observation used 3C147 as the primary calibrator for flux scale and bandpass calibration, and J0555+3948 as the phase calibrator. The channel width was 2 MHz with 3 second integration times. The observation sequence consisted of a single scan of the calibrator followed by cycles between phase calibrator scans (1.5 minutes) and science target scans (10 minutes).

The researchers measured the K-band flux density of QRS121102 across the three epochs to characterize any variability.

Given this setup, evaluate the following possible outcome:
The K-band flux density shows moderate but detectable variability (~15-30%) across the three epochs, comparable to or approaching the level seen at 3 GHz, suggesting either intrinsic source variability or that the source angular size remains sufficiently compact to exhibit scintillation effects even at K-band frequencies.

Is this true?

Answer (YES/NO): YES